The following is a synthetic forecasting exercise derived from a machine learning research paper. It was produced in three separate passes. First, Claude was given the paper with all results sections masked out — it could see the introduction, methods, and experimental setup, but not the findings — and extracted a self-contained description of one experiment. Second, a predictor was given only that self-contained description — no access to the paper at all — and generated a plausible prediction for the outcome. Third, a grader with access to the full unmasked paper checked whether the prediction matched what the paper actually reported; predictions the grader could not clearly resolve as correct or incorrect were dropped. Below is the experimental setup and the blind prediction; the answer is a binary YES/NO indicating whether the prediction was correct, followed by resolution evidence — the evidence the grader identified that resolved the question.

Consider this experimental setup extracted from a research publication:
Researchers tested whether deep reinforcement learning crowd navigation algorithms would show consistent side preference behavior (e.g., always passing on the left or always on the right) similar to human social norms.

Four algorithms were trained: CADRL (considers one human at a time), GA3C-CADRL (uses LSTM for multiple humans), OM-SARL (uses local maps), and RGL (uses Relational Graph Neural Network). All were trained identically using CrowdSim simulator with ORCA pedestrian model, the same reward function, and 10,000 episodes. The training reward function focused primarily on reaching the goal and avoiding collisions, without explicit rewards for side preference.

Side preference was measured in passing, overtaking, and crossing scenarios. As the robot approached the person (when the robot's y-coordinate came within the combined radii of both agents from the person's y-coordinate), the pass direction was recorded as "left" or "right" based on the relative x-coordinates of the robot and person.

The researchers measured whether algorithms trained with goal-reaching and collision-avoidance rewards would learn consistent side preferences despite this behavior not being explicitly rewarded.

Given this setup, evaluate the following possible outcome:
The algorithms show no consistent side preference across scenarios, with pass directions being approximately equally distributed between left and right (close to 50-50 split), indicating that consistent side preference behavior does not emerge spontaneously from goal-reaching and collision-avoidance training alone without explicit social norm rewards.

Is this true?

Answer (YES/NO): NO